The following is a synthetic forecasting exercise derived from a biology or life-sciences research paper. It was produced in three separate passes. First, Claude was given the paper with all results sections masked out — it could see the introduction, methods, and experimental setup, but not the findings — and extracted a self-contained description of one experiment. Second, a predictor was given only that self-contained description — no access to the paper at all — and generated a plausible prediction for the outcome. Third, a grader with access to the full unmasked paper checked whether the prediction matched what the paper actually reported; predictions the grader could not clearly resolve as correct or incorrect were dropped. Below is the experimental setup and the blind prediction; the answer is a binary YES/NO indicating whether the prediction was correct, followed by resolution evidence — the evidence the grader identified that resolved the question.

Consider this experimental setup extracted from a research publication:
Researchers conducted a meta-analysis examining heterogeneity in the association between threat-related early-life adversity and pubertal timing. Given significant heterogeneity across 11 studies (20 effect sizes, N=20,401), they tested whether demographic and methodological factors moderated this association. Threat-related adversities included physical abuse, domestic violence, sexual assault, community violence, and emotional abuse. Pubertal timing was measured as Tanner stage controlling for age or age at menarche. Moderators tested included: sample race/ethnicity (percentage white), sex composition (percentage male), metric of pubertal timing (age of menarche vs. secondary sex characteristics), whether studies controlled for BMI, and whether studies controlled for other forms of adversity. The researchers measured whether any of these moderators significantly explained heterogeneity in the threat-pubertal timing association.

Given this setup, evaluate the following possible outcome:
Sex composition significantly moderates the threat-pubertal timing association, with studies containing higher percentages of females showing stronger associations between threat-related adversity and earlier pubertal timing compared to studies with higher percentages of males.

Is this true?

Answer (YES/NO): NO